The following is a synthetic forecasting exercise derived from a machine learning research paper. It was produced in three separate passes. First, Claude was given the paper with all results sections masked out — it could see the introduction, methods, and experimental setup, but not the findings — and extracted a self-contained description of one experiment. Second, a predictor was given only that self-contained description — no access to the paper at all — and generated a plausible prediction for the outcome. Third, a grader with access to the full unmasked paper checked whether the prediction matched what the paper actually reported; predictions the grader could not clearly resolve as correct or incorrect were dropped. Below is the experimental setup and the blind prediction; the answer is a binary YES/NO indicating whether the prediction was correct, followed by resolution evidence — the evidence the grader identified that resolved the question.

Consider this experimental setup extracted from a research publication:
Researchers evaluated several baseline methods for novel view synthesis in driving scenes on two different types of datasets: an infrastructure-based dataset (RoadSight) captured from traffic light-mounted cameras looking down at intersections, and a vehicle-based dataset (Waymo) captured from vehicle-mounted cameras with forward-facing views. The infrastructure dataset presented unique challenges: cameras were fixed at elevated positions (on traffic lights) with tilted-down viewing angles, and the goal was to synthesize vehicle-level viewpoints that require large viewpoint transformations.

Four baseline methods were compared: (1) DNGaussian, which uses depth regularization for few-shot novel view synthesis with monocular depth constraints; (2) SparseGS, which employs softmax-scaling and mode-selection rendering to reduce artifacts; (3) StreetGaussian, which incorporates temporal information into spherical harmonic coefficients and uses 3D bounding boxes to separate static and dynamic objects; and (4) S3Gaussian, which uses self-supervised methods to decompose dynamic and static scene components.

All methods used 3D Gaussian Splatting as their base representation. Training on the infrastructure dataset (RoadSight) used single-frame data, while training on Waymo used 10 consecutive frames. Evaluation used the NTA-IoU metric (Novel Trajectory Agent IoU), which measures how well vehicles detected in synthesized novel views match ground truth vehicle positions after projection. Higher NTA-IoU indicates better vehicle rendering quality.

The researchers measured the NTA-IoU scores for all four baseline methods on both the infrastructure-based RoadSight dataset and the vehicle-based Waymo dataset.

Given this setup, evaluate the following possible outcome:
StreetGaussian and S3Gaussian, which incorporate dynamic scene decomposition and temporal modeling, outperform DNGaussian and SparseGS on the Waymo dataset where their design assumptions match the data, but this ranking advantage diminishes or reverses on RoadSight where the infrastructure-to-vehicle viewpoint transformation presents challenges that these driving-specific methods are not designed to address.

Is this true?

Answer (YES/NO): NO